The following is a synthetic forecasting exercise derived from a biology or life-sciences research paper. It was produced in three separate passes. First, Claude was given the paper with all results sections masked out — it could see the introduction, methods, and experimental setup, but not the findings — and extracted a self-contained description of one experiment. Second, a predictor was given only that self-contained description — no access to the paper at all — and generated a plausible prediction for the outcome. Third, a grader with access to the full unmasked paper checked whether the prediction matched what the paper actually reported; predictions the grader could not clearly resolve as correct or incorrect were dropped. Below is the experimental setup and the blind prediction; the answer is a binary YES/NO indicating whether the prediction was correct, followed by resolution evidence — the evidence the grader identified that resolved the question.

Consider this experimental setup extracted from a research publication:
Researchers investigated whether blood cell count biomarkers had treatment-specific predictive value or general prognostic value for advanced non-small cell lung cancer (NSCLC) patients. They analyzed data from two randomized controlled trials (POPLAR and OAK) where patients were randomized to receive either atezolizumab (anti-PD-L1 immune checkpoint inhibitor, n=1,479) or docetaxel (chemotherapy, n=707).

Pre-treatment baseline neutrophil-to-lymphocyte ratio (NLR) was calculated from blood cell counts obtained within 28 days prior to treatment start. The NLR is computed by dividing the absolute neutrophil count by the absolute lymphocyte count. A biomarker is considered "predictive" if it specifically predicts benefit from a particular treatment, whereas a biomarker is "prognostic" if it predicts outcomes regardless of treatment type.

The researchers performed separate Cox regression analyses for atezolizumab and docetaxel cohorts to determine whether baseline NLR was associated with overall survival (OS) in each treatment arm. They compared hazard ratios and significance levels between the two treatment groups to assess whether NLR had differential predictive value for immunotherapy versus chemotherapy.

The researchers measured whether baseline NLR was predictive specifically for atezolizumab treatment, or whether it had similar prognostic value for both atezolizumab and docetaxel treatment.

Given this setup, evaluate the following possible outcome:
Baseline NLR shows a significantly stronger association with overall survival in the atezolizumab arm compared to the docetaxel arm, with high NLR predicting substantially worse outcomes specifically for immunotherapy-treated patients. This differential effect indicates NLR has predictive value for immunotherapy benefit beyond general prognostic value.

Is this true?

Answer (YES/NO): NO